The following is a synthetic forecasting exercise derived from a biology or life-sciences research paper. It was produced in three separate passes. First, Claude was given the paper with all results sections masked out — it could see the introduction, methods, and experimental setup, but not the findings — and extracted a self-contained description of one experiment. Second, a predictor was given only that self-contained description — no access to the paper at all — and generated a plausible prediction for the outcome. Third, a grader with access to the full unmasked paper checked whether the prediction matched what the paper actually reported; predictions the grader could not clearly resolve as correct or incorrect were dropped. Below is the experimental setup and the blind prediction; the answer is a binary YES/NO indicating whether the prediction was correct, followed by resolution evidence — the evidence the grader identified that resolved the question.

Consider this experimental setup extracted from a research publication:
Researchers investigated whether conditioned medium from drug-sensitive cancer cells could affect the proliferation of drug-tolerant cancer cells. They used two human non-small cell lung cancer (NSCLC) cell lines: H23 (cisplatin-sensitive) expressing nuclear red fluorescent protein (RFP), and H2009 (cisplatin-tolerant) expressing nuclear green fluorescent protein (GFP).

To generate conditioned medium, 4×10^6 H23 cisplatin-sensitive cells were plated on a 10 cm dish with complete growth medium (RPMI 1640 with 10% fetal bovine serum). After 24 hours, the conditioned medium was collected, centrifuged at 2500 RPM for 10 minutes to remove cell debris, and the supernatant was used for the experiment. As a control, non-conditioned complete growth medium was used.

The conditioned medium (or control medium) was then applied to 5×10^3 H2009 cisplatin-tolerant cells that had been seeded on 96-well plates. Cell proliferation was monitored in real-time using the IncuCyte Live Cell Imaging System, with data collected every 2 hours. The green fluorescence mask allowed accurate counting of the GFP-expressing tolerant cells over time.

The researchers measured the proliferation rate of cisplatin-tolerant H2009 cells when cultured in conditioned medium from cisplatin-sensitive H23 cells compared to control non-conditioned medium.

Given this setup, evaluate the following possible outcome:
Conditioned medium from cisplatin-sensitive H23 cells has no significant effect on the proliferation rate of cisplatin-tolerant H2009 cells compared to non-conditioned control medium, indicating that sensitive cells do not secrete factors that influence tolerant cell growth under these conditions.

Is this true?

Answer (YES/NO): NO